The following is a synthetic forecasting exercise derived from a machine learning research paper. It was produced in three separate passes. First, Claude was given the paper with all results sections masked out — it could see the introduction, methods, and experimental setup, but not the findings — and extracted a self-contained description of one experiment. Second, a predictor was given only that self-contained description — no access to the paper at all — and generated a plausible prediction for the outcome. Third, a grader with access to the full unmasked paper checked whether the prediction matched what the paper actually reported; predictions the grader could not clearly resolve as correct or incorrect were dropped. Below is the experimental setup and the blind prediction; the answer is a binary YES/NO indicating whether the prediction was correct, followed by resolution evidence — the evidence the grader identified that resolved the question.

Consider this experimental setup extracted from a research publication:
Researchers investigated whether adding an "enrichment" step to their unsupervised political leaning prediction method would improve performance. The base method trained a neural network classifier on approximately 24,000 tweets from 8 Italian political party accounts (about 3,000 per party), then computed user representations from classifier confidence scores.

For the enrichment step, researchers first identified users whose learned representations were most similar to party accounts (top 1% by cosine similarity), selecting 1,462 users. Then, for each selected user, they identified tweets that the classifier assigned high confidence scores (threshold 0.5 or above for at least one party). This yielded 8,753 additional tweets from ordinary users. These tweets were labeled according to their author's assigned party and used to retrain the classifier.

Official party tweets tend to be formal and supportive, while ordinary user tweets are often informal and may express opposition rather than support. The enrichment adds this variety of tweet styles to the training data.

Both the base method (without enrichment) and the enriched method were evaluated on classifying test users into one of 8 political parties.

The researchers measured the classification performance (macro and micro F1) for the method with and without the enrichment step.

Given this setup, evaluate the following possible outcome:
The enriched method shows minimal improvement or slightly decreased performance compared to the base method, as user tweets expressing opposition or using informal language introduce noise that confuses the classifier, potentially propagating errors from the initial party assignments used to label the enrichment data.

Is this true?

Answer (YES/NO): NO